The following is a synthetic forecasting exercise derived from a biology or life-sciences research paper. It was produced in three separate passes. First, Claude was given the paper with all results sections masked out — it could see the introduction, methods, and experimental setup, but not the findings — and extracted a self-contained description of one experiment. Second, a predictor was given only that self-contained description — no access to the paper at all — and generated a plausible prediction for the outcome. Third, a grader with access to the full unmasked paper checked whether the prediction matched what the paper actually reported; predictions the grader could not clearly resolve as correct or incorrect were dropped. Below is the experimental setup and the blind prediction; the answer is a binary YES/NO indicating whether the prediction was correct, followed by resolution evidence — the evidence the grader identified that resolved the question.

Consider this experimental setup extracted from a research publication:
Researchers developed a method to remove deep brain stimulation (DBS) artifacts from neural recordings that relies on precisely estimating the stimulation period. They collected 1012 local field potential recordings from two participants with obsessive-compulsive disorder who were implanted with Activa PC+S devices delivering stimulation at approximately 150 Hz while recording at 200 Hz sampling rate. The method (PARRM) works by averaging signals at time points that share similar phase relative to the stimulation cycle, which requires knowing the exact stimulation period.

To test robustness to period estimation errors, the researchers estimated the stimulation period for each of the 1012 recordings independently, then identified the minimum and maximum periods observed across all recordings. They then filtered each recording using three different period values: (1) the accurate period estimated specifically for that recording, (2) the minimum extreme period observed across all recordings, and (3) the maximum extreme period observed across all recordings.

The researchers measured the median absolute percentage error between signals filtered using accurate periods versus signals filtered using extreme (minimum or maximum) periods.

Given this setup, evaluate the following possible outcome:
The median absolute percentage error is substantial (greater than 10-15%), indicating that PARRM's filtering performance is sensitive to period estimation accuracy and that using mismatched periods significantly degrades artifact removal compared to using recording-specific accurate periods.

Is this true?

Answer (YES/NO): NO